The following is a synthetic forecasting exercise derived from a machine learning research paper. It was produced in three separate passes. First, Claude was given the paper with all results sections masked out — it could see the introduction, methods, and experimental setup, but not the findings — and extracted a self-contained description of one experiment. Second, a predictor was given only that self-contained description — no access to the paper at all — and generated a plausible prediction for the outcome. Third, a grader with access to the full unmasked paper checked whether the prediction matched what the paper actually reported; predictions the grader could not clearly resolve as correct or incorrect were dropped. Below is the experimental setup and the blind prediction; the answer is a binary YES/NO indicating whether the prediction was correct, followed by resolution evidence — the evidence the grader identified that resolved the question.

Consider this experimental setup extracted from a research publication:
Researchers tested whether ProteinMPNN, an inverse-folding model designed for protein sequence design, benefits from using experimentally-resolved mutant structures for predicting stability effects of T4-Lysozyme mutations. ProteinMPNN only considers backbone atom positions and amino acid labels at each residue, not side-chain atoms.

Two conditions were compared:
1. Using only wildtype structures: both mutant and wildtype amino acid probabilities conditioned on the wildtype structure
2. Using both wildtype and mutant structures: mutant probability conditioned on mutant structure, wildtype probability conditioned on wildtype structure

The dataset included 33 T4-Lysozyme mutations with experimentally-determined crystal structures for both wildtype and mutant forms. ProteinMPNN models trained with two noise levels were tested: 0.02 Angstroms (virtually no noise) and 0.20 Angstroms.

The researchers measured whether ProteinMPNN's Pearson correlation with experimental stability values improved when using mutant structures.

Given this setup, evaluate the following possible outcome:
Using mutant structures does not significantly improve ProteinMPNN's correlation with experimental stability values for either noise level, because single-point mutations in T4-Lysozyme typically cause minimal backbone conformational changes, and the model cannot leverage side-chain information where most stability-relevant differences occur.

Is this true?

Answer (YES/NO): NO